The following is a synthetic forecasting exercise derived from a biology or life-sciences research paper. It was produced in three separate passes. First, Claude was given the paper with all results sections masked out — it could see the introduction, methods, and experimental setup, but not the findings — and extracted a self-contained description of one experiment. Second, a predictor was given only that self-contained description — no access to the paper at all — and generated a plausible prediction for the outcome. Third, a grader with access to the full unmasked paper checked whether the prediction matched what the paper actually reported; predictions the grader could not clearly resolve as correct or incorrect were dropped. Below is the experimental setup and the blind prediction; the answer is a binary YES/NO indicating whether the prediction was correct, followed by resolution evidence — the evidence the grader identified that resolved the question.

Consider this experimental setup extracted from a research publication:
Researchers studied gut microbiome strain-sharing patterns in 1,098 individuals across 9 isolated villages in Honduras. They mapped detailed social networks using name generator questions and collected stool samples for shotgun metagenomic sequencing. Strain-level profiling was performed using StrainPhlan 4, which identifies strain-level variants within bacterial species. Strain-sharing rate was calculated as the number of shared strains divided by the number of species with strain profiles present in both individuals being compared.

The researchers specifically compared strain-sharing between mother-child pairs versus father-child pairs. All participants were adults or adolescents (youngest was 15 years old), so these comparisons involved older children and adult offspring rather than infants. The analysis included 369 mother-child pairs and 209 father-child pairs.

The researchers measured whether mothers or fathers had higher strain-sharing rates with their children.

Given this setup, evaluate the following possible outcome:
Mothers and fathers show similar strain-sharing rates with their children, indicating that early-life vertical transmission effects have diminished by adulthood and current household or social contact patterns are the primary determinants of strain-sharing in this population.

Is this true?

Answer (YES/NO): NO